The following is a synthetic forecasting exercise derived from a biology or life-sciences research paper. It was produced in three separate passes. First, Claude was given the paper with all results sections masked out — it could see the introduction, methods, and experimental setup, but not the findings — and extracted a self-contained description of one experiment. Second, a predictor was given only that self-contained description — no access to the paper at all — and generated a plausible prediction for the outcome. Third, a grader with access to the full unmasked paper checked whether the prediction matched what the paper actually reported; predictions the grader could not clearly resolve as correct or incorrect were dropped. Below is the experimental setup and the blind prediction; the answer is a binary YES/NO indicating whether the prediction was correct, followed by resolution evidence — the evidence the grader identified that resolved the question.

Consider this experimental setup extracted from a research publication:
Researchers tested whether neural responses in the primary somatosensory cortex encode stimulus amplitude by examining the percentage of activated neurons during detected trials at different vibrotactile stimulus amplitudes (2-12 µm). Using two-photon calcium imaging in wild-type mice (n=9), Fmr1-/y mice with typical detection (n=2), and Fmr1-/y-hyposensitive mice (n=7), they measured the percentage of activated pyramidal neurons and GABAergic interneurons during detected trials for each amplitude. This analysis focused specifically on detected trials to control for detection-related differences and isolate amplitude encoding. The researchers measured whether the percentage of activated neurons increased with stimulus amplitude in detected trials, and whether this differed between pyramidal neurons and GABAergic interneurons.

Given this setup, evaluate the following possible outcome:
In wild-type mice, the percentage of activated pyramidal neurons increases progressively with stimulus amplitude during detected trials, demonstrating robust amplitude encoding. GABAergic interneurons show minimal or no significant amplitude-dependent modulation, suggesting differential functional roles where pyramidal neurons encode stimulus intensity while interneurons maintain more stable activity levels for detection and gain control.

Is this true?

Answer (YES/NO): YES